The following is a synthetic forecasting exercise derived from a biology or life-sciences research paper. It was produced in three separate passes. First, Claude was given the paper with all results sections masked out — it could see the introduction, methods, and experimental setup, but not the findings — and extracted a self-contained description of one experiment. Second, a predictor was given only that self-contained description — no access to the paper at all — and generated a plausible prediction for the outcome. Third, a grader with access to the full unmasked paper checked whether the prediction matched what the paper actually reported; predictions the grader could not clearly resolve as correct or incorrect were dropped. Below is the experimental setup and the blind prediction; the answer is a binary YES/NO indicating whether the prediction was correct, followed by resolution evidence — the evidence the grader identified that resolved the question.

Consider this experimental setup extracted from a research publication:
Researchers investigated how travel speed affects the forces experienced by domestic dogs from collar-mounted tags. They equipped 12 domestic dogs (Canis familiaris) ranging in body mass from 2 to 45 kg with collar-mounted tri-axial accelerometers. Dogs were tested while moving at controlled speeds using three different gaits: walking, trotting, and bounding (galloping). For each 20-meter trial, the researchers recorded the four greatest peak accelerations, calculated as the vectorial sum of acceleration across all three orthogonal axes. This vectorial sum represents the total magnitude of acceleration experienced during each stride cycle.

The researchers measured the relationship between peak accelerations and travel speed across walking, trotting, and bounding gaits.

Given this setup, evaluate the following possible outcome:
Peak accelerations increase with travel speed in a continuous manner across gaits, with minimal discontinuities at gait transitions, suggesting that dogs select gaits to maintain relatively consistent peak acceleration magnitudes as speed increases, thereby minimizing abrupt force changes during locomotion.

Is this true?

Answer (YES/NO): NO